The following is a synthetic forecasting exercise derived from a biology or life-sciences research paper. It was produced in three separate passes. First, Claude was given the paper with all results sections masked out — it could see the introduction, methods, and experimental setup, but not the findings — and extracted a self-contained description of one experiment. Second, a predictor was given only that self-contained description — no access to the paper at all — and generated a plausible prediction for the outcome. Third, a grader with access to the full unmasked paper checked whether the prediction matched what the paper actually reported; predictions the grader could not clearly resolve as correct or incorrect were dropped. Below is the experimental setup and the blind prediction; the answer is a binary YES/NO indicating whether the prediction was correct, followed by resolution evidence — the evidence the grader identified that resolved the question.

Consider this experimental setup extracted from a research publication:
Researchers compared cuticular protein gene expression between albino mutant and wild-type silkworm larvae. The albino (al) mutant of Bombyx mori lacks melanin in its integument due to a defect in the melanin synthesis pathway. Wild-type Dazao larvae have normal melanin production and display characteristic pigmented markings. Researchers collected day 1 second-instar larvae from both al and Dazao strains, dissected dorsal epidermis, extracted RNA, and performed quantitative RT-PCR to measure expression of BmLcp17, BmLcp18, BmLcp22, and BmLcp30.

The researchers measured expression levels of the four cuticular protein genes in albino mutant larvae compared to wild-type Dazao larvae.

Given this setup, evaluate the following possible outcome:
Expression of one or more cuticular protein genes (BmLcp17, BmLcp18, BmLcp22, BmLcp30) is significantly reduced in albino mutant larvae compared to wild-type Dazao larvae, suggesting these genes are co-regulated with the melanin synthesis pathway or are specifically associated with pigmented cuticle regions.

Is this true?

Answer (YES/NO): YES